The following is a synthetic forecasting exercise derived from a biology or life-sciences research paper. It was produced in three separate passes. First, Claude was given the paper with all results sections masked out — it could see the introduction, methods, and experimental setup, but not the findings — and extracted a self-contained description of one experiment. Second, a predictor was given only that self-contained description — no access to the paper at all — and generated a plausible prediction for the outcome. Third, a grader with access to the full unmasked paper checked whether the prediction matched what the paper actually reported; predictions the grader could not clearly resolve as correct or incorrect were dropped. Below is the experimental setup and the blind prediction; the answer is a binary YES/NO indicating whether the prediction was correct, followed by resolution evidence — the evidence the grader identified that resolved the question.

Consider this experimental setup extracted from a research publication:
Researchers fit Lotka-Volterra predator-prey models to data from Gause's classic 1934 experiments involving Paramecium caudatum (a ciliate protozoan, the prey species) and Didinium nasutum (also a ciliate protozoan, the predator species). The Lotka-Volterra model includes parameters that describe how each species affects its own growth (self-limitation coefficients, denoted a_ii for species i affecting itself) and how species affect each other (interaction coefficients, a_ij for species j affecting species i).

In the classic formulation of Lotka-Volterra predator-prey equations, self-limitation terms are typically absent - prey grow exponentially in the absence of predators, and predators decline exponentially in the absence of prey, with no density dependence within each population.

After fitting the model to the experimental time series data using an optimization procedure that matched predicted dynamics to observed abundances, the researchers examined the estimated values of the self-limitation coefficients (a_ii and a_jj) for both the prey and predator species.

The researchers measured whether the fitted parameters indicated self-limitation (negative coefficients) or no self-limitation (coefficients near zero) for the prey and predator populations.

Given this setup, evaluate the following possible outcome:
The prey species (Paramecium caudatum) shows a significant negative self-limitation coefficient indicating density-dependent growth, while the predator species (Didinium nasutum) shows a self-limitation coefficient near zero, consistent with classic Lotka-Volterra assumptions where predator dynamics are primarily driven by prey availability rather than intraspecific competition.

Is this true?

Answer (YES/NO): NO